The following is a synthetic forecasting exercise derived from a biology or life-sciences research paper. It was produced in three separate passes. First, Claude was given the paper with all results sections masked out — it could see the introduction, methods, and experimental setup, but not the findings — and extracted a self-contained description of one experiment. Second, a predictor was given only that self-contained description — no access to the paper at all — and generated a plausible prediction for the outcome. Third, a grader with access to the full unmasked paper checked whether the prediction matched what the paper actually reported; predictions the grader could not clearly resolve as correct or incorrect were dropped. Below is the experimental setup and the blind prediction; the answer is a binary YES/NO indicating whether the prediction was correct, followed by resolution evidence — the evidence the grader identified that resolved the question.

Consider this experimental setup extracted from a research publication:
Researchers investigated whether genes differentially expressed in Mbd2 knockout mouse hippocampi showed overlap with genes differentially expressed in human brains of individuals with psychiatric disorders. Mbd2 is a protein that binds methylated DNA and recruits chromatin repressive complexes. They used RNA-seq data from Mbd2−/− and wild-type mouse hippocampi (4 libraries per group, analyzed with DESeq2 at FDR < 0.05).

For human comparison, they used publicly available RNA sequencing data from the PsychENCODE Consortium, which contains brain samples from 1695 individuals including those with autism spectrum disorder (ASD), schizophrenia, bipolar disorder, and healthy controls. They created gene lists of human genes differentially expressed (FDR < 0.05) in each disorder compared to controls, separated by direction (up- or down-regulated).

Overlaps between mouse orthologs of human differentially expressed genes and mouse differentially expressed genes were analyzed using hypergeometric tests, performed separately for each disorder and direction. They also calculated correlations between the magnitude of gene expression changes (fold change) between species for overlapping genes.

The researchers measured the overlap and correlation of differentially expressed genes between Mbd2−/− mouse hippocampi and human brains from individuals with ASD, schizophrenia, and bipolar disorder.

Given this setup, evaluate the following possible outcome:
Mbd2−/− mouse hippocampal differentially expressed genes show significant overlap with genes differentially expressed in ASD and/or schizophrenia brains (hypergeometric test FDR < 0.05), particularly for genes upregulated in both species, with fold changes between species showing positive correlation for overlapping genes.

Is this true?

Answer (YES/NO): NO